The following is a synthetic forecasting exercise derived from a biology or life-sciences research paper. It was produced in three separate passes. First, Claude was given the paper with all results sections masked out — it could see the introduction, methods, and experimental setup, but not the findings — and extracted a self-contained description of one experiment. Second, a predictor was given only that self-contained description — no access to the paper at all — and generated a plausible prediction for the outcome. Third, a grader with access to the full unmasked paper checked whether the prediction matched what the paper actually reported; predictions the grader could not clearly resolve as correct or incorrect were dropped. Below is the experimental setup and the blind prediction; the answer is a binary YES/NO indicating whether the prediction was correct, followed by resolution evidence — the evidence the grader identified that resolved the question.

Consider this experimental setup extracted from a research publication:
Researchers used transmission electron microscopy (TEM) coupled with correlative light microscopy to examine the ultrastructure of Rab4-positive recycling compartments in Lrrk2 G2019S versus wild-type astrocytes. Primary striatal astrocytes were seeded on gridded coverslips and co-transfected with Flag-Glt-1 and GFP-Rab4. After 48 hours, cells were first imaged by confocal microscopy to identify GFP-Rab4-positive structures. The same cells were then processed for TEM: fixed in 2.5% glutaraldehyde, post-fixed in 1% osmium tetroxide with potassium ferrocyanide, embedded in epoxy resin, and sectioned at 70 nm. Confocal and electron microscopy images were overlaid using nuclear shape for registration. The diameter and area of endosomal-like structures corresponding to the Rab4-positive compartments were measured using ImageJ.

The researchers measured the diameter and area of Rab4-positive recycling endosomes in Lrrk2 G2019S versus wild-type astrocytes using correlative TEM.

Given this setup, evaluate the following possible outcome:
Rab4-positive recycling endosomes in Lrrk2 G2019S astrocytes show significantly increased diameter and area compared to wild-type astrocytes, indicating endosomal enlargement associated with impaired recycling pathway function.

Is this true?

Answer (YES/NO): YES